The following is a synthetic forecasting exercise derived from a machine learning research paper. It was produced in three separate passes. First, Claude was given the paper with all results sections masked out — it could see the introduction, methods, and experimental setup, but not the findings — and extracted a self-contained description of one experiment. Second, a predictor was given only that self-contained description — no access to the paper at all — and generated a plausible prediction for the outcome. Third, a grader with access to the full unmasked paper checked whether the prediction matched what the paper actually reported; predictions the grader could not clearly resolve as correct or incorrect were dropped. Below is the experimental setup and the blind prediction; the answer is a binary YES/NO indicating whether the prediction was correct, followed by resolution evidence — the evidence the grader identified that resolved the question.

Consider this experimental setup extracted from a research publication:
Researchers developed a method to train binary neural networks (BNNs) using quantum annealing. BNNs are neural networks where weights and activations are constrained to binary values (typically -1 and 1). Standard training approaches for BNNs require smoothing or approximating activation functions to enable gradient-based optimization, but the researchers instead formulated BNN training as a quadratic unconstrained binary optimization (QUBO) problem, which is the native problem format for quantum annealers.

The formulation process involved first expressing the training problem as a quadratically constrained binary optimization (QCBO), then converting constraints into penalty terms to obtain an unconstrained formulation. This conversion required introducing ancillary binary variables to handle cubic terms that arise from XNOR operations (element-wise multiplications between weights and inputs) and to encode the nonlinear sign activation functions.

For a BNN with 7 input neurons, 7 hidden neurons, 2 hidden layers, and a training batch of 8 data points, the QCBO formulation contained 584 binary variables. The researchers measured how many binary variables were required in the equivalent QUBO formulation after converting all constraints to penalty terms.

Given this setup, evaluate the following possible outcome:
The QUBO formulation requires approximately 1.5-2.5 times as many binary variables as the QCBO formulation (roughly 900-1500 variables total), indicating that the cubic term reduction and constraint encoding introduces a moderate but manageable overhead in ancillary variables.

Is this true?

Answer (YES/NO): NO